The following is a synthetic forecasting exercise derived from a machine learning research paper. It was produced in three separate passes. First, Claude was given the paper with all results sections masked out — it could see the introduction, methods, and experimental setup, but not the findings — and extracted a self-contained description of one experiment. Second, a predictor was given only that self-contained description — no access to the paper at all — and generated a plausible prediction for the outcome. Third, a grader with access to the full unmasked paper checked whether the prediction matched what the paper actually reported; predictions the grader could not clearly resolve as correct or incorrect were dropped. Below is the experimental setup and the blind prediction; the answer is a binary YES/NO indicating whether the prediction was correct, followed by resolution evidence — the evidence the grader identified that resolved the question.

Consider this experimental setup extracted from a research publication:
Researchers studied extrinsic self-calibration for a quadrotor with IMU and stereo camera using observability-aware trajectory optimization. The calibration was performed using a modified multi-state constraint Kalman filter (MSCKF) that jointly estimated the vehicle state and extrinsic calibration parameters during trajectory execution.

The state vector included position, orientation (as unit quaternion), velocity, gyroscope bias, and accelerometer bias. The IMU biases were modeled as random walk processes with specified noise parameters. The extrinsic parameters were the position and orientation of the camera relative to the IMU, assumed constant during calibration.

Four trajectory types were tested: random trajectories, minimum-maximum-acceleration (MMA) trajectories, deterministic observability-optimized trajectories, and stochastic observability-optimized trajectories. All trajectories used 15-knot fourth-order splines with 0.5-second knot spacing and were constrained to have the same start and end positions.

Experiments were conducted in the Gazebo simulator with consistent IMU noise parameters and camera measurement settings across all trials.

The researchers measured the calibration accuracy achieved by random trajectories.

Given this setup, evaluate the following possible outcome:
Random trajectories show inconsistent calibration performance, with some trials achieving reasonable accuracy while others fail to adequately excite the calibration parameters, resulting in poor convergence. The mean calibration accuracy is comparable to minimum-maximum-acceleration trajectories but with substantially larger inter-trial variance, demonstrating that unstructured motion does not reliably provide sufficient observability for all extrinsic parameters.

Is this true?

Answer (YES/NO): NO